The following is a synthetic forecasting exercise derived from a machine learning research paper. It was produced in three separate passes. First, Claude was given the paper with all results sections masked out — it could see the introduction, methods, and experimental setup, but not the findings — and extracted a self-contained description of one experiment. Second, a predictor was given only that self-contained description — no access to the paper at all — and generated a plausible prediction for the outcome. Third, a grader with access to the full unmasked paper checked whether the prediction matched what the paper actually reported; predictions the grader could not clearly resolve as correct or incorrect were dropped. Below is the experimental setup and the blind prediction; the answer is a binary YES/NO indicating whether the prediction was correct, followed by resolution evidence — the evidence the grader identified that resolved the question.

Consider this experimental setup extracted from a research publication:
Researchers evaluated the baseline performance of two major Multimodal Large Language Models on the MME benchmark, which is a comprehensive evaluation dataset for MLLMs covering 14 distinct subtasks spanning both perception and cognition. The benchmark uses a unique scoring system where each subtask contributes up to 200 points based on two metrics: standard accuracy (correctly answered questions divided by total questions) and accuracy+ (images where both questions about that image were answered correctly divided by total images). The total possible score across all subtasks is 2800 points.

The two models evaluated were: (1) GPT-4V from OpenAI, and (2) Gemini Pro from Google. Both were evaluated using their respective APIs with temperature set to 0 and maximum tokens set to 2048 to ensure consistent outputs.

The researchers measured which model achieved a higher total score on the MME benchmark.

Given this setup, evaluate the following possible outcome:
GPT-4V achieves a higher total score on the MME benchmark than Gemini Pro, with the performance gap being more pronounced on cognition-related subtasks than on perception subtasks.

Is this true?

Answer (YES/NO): NO